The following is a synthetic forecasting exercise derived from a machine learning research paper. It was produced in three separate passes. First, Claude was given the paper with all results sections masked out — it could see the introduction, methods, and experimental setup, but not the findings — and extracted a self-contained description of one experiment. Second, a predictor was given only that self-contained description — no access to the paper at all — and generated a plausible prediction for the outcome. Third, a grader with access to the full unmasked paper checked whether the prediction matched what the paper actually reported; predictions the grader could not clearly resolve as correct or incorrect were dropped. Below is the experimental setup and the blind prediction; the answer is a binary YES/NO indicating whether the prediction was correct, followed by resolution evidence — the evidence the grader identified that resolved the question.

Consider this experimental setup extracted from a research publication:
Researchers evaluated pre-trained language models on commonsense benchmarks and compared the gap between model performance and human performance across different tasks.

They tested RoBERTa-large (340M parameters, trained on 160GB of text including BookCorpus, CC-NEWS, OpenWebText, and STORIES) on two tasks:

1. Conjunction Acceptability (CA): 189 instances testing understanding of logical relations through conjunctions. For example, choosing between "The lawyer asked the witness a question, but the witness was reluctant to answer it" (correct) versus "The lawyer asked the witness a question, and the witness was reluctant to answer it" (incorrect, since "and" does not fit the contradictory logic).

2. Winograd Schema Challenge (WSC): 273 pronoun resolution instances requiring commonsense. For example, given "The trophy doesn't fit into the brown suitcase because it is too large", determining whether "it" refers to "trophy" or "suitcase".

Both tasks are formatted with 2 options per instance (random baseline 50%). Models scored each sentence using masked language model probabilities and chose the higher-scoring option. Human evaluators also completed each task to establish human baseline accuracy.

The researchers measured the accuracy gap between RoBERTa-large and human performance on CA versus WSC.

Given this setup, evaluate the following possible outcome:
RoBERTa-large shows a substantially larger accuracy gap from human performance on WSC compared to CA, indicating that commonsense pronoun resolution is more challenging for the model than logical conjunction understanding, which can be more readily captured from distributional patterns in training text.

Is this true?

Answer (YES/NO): YES